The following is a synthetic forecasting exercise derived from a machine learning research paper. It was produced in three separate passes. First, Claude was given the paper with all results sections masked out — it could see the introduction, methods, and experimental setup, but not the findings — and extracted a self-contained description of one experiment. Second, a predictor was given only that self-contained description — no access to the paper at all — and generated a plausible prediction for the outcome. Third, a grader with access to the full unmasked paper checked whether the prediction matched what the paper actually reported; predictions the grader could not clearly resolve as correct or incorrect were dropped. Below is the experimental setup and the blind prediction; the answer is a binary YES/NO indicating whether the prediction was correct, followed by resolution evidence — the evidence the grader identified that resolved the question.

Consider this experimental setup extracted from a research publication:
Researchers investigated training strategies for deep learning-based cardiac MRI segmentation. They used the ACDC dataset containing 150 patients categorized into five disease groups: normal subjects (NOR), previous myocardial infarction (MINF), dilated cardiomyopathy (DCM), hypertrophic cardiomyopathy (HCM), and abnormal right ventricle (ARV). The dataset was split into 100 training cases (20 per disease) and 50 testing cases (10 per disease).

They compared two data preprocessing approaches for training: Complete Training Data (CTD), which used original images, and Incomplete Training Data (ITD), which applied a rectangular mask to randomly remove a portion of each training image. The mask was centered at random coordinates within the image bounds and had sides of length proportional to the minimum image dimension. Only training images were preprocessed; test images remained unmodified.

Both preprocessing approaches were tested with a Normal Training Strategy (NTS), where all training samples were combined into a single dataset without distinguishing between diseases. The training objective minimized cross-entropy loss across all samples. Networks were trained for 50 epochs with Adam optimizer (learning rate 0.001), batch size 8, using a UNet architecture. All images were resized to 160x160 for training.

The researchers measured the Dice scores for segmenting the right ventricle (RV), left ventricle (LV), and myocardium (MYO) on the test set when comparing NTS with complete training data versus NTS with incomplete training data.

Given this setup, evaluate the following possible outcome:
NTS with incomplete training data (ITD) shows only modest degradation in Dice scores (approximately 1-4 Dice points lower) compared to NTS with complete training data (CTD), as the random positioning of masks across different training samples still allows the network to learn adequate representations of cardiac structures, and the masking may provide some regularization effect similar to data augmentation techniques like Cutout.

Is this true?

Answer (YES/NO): NO